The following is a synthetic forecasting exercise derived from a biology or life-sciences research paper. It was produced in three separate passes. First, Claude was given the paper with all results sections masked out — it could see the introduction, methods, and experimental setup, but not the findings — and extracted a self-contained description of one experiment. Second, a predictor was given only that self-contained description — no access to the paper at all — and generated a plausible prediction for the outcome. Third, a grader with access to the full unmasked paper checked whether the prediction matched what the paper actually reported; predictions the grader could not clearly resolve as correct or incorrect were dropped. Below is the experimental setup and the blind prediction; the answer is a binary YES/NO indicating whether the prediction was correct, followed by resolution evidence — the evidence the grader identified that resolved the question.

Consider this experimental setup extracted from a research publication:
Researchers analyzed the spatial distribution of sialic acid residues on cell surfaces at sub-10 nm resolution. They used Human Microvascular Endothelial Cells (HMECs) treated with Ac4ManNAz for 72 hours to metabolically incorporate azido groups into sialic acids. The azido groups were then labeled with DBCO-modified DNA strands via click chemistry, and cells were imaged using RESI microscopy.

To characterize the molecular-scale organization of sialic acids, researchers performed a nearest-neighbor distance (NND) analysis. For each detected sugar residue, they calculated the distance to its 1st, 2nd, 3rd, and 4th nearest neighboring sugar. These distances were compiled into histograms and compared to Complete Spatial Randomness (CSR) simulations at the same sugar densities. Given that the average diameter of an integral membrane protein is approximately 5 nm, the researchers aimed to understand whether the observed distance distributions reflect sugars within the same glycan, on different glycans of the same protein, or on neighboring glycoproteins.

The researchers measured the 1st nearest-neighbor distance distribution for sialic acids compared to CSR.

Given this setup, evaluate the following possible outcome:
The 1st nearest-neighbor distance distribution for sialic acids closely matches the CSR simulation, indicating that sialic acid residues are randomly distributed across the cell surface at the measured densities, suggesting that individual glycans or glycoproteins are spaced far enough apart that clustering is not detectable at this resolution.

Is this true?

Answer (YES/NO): NO